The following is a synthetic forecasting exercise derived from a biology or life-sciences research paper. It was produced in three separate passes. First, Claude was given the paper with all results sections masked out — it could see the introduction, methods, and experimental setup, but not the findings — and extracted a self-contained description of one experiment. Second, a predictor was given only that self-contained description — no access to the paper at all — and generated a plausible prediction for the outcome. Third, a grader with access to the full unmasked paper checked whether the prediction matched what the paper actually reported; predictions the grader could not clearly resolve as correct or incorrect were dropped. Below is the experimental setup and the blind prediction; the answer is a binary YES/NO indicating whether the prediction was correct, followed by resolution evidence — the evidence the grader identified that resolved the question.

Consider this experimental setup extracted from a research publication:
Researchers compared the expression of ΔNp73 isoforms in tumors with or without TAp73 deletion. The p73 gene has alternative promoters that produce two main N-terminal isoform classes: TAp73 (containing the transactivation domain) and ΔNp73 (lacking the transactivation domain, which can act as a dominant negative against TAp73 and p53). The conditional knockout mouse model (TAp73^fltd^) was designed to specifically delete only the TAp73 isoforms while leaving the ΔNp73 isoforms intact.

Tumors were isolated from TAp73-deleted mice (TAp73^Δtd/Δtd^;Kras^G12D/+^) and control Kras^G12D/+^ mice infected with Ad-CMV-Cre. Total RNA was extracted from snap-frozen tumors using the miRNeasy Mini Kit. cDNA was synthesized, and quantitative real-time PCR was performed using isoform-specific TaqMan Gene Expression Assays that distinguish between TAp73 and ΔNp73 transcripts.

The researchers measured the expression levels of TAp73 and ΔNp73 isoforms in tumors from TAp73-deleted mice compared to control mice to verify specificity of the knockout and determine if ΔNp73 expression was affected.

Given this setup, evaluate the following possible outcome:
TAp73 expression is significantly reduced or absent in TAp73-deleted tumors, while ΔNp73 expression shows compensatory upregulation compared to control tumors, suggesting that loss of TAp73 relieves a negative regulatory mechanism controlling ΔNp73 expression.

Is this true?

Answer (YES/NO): NO